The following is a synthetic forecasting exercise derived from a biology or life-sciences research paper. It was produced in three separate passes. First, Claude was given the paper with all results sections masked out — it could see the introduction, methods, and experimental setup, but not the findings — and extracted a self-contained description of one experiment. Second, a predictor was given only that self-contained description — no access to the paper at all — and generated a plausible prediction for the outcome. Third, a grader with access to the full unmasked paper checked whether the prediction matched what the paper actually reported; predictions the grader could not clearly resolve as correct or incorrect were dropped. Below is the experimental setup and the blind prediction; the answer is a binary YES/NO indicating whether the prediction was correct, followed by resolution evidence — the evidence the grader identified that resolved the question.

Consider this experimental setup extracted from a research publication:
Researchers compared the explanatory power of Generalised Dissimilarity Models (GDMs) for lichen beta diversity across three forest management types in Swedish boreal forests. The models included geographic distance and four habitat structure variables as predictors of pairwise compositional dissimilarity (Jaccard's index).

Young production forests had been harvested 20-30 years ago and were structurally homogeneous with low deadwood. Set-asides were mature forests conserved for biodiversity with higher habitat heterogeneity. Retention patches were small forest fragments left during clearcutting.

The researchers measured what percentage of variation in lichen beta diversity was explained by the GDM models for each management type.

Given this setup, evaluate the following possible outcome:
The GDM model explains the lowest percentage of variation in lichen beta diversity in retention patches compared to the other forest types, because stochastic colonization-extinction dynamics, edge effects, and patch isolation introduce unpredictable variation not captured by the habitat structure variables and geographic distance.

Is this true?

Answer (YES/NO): NO